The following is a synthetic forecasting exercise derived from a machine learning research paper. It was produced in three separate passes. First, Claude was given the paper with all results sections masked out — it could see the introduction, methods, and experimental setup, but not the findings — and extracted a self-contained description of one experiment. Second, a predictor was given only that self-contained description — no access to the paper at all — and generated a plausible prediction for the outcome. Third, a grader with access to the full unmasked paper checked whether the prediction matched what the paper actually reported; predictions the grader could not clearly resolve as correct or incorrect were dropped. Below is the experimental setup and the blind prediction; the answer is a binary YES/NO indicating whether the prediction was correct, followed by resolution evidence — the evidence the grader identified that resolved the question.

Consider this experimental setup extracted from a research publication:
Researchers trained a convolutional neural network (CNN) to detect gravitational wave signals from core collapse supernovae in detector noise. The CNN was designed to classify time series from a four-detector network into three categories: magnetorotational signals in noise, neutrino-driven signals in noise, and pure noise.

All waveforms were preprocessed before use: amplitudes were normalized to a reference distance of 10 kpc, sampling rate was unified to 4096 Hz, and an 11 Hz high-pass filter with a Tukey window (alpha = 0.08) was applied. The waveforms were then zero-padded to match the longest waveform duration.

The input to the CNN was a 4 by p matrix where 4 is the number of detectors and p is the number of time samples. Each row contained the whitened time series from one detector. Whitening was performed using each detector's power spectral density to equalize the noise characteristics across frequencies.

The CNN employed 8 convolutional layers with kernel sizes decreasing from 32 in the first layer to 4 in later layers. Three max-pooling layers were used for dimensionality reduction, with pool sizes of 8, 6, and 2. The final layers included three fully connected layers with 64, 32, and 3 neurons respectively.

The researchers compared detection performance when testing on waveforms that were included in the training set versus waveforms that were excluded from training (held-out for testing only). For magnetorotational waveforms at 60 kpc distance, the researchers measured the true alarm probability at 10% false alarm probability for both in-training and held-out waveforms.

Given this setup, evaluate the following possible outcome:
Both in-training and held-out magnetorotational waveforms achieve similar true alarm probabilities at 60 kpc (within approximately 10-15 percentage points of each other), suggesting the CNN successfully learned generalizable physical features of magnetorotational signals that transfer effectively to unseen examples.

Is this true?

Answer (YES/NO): NO